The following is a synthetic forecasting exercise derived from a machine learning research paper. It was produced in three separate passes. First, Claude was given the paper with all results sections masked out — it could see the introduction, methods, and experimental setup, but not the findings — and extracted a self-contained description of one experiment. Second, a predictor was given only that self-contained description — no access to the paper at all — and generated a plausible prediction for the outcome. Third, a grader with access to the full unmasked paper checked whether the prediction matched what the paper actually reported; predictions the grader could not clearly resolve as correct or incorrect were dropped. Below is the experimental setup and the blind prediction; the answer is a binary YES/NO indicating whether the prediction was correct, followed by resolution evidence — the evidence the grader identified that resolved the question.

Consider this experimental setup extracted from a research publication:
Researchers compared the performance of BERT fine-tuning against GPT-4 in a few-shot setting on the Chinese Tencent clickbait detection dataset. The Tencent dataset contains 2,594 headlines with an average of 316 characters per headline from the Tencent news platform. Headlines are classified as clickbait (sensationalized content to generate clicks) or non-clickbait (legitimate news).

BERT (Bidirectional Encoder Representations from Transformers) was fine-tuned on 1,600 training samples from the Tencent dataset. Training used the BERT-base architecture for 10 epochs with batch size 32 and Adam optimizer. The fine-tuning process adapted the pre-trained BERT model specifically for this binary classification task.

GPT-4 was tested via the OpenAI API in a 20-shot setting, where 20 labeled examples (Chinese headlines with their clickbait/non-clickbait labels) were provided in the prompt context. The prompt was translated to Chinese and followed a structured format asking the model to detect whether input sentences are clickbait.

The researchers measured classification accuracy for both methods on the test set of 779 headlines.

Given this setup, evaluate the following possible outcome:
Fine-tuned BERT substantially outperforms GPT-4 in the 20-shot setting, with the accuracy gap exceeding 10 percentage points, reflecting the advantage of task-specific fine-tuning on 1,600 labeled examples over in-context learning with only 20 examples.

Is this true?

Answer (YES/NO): YES